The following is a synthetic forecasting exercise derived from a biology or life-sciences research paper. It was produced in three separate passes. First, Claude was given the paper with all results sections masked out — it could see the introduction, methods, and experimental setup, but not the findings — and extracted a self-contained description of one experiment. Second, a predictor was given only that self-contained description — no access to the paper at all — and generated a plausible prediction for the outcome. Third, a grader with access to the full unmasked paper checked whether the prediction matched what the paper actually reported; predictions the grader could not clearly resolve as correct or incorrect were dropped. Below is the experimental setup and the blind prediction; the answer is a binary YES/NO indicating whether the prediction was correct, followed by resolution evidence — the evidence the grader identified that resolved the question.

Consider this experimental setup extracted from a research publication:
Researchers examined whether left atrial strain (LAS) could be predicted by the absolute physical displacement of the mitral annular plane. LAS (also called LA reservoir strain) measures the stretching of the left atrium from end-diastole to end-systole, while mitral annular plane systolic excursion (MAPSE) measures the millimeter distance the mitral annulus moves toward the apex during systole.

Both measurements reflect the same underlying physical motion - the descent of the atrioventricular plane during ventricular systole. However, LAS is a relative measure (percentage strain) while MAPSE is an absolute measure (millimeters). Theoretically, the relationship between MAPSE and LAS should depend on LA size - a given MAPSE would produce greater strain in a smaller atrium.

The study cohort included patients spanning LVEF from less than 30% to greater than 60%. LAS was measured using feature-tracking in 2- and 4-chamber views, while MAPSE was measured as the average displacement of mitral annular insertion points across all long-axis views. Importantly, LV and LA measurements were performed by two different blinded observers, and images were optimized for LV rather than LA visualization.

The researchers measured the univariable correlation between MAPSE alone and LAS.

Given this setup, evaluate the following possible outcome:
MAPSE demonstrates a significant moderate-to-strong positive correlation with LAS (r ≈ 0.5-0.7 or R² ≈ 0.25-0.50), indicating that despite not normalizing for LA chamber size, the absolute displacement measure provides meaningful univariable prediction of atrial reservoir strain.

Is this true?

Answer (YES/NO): YES